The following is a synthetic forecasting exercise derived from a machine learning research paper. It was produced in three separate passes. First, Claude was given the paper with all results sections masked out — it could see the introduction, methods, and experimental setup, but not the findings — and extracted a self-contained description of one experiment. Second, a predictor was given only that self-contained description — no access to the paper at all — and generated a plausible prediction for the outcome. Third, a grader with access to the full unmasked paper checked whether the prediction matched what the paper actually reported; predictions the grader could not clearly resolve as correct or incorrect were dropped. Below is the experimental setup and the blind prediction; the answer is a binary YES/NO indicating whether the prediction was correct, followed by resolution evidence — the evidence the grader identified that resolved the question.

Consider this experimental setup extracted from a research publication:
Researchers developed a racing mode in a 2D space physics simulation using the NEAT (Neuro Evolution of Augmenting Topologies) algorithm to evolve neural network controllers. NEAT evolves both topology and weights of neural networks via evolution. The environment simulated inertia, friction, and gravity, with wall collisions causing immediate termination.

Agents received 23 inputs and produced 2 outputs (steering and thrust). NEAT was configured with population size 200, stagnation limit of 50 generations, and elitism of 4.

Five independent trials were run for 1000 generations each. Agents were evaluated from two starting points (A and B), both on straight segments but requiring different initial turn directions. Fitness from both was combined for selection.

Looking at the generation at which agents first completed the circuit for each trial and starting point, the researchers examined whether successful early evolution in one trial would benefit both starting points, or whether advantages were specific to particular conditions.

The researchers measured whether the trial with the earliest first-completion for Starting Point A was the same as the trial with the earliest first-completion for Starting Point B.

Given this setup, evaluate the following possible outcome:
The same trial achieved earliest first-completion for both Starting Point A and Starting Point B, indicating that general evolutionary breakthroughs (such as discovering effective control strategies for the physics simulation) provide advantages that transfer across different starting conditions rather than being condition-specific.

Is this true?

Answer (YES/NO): YES